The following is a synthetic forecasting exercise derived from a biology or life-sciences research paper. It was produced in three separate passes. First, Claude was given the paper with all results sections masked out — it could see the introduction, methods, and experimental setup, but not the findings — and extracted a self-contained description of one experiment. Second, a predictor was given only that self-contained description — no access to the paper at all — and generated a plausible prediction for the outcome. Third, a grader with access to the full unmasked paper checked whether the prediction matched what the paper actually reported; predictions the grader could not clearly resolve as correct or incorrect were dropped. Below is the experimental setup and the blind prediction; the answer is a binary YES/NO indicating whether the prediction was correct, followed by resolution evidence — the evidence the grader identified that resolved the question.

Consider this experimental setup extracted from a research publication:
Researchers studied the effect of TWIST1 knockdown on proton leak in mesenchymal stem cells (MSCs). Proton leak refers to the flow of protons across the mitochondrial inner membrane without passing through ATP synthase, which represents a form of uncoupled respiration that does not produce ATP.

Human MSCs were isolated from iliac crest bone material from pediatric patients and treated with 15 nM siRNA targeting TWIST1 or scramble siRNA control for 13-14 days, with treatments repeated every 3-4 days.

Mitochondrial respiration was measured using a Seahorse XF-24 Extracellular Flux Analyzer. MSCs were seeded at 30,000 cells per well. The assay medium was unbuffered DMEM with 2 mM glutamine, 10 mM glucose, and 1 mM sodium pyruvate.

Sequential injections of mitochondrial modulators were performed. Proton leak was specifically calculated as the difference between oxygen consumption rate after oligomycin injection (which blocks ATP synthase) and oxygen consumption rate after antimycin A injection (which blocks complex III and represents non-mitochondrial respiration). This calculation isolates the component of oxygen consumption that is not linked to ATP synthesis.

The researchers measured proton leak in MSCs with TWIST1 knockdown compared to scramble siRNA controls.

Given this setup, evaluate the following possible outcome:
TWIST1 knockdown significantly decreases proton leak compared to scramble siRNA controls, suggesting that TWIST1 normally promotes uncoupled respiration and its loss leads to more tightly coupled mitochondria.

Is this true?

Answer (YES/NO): NO